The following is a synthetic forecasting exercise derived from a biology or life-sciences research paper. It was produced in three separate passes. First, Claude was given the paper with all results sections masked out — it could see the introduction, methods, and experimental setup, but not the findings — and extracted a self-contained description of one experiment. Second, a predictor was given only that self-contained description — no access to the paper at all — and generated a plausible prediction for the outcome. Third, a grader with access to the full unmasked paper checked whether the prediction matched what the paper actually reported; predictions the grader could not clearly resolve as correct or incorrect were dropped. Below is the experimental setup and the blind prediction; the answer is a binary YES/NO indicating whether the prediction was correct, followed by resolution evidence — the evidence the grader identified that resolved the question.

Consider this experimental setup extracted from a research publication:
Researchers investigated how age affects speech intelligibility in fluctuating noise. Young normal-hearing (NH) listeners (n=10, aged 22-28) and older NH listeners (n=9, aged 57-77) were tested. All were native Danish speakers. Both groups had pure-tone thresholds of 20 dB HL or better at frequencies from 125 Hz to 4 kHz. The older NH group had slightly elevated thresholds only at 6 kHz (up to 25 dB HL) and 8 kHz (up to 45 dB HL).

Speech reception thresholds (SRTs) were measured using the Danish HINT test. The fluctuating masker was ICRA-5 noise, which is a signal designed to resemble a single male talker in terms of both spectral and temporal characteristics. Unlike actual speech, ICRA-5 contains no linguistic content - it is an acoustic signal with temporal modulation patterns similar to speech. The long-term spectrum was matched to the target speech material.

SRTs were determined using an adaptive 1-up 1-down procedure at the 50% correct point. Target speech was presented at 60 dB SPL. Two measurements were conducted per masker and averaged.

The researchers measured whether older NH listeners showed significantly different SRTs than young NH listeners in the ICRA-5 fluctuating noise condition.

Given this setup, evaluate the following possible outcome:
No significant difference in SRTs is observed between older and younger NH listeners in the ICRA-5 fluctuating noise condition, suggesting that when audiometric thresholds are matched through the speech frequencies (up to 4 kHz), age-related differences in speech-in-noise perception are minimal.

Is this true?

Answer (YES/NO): NO